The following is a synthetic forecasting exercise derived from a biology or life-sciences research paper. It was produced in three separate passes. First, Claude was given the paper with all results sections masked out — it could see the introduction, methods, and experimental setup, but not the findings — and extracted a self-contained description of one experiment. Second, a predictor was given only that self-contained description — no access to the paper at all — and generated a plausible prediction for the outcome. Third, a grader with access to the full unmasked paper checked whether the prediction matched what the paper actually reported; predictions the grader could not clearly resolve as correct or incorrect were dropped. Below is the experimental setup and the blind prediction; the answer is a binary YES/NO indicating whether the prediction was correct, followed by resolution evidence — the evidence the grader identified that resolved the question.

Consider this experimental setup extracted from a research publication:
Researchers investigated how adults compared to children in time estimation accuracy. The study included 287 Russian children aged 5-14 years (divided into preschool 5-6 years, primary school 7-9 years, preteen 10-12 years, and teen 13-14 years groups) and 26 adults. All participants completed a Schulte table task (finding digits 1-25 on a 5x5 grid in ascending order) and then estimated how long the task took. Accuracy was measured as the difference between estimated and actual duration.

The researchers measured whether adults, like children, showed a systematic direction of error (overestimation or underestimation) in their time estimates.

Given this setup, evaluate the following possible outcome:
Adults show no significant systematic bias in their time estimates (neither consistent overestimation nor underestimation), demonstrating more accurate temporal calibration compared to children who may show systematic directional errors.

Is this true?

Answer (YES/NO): NO